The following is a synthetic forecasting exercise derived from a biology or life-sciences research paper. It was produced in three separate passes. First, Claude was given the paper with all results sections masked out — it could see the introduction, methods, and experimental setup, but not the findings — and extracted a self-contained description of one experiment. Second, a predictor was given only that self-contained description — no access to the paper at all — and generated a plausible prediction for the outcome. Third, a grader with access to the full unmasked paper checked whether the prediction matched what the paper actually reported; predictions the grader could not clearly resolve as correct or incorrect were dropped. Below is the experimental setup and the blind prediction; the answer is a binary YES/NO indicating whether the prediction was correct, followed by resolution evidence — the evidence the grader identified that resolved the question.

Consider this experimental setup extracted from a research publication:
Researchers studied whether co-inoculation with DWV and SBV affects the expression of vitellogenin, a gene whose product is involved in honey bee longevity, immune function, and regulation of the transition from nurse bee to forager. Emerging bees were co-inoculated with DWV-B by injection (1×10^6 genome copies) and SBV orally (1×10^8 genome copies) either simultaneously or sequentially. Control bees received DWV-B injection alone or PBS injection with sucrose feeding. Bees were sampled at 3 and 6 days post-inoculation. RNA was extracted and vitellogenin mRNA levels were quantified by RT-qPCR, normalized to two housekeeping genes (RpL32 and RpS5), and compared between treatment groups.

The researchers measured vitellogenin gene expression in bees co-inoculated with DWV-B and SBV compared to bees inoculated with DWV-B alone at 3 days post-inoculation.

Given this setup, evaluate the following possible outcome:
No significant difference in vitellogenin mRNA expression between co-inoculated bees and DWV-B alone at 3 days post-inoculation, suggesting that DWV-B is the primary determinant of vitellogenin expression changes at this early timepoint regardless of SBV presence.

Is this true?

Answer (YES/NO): NO